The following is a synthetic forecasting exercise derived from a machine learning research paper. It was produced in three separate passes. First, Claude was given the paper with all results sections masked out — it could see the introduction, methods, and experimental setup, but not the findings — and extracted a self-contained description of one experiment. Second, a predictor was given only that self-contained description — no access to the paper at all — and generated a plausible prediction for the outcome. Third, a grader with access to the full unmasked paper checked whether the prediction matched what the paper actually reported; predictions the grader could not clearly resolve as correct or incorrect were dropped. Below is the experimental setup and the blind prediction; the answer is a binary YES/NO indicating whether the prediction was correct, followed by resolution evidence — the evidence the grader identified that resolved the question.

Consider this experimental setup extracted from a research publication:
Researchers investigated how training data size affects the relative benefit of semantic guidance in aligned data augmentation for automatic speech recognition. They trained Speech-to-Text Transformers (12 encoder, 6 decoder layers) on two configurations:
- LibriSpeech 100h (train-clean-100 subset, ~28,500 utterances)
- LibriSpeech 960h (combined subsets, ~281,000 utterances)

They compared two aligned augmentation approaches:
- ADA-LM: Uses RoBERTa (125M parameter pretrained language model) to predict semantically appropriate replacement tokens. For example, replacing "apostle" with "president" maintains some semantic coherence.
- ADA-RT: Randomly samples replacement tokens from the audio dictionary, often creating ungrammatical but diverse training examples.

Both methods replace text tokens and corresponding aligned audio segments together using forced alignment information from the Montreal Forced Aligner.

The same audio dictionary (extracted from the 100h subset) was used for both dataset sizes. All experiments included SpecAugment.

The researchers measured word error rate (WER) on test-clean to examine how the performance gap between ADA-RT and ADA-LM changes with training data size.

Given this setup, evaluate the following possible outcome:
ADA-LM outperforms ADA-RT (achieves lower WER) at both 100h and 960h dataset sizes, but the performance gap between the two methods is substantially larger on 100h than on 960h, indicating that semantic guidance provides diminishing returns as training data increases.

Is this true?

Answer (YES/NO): NO